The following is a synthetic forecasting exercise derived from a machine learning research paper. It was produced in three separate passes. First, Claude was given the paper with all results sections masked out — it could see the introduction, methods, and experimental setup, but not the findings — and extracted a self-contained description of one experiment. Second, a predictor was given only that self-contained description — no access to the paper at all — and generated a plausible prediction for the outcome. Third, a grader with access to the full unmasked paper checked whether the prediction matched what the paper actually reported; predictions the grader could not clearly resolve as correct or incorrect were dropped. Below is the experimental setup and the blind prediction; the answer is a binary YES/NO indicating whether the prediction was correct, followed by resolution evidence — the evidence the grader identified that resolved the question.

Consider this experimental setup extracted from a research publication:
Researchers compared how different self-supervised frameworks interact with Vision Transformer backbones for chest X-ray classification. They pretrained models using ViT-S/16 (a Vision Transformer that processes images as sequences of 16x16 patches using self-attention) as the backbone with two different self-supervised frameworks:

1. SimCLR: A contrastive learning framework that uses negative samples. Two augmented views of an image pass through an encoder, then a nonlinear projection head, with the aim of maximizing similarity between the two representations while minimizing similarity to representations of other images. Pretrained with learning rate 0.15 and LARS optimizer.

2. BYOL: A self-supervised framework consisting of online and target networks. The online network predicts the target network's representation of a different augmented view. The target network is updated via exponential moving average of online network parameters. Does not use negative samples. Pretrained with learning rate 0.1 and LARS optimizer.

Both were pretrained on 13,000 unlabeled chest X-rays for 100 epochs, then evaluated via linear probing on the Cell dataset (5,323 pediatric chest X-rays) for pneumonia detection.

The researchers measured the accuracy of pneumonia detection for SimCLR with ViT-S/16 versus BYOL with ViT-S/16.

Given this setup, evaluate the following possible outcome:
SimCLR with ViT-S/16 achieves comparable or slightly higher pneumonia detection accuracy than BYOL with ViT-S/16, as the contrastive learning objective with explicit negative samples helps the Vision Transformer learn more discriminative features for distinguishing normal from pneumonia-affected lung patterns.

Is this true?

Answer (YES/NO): NO